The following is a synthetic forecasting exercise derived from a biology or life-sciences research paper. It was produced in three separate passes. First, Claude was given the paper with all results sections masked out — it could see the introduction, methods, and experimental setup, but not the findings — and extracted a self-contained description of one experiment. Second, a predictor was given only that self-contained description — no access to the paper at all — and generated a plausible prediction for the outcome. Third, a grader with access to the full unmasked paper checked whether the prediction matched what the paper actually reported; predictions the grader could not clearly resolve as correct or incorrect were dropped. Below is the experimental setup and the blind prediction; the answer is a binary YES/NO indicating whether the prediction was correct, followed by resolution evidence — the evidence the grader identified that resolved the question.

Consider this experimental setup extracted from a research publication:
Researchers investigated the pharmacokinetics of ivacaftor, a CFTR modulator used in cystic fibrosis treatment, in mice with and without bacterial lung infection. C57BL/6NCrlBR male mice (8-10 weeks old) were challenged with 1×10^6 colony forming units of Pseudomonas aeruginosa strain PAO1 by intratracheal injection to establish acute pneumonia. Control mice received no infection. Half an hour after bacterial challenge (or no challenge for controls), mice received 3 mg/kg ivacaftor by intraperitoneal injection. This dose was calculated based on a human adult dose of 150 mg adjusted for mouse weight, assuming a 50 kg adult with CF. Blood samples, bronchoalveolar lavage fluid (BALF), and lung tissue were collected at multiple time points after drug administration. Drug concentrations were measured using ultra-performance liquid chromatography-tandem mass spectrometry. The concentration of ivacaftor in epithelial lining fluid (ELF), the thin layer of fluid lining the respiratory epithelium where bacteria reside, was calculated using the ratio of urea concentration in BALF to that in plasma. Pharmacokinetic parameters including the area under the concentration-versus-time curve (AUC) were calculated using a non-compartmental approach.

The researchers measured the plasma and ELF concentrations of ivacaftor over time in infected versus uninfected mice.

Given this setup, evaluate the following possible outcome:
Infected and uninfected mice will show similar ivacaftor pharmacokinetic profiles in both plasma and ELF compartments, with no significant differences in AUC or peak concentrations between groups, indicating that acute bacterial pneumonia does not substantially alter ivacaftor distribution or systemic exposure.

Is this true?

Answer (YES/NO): NO